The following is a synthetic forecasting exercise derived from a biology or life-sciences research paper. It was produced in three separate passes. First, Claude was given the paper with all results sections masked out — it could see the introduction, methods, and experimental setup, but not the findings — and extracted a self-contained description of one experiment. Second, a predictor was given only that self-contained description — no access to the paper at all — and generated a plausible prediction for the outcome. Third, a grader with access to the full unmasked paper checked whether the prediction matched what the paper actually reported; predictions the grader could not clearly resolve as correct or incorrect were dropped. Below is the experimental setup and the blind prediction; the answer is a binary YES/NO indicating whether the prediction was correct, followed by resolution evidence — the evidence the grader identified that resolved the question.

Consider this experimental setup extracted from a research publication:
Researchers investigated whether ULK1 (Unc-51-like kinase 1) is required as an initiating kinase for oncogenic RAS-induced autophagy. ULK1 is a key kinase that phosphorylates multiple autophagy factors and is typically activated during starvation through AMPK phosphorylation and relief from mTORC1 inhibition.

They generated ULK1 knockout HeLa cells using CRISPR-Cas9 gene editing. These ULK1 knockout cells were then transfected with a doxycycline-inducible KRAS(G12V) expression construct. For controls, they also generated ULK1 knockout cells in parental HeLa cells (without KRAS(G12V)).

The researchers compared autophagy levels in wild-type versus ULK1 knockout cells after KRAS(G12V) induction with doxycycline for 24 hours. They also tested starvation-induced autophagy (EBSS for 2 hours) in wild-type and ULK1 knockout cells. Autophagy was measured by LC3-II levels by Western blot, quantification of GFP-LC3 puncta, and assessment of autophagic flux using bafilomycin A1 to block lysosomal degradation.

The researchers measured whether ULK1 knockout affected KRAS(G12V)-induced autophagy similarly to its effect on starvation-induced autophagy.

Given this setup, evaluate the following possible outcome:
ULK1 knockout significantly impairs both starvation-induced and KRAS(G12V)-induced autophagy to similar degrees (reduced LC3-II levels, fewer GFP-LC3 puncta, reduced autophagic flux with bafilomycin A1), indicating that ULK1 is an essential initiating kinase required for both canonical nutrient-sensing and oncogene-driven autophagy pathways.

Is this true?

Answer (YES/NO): YES